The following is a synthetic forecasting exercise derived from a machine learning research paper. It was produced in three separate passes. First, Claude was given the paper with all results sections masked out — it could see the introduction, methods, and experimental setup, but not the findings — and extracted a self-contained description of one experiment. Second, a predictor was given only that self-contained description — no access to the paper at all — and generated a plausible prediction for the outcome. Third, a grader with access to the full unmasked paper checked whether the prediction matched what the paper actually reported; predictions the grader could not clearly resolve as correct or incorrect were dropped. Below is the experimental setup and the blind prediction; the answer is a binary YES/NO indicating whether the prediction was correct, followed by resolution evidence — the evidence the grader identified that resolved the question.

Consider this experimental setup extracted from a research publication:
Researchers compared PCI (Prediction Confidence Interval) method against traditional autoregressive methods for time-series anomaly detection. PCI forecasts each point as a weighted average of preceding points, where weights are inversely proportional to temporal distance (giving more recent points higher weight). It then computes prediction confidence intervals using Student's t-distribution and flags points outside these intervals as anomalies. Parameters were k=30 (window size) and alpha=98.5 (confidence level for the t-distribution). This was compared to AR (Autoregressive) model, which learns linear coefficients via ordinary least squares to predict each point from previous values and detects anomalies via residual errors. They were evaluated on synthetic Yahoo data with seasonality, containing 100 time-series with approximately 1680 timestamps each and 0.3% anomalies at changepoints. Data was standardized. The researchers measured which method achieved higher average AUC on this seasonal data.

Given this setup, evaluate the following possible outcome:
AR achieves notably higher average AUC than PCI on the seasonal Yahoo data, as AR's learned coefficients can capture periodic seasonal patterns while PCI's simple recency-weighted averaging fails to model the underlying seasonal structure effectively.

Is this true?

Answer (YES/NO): YES